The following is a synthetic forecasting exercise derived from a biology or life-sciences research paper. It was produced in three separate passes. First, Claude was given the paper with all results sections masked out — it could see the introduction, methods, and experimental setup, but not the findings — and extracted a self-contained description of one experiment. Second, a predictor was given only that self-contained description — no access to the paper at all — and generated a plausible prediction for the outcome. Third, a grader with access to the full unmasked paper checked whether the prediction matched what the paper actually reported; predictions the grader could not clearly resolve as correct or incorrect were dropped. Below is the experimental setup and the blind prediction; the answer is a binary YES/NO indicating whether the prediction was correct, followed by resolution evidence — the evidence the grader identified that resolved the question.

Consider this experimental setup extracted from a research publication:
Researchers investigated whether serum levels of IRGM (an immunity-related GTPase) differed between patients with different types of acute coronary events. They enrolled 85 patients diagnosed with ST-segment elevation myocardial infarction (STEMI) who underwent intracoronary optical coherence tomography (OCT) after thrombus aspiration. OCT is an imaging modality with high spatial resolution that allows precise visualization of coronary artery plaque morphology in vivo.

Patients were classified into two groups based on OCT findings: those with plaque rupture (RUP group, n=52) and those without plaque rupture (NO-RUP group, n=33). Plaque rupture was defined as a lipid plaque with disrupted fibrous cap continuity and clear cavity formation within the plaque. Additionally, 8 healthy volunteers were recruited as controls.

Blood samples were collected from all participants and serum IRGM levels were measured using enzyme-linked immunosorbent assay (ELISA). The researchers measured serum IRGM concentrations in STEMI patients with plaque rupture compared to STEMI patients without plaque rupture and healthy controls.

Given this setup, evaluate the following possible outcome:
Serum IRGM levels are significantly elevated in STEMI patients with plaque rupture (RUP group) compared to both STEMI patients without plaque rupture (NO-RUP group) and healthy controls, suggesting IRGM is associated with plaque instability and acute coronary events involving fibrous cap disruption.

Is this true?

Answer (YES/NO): YES